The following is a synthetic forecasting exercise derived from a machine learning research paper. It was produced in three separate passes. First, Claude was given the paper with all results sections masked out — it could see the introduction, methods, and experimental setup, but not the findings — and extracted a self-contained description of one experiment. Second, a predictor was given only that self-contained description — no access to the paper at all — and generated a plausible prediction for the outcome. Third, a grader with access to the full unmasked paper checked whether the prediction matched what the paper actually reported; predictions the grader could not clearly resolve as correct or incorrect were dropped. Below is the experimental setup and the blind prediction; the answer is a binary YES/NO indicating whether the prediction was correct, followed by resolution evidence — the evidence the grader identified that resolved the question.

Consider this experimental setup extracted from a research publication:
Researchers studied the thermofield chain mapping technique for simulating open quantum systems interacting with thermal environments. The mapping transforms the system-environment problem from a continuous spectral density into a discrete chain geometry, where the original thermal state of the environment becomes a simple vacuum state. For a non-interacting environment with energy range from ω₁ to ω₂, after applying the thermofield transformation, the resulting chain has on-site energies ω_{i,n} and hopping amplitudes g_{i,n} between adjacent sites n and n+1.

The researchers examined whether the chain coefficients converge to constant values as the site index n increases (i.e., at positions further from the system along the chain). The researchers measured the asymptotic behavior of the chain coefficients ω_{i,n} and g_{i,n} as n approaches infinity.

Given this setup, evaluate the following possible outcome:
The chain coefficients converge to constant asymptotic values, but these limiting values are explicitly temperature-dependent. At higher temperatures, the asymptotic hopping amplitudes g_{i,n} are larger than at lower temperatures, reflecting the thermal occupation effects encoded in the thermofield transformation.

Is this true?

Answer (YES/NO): NO